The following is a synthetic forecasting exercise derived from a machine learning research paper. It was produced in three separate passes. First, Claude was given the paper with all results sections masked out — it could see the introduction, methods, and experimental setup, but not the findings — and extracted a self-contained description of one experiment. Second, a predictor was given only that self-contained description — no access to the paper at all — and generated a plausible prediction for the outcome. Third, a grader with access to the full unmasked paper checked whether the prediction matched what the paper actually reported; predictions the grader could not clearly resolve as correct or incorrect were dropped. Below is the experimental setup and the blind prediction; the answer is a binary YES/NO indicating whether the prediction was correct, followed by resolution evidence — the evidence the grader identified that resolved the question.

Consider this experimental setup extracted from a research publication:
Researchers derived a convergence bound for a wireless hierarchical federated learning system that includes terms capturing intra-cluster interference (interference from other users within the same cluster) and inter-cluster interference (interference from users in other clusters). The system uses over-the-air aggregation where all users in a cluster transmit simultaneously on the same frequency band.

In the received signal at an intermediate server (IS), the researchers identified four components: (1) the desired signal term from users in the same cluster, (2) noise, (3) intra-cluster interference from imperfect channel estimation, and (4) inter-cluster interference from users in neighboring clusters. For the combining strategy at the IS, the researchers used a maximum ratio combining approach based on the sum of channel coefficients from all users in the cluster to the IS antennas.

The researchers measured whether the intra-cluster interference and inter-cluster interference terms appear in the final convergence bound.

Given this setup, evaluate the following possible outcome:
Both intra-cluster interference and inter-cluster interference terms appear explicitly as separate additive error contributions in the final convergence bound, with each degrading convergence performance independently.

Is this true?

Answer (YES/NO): NO